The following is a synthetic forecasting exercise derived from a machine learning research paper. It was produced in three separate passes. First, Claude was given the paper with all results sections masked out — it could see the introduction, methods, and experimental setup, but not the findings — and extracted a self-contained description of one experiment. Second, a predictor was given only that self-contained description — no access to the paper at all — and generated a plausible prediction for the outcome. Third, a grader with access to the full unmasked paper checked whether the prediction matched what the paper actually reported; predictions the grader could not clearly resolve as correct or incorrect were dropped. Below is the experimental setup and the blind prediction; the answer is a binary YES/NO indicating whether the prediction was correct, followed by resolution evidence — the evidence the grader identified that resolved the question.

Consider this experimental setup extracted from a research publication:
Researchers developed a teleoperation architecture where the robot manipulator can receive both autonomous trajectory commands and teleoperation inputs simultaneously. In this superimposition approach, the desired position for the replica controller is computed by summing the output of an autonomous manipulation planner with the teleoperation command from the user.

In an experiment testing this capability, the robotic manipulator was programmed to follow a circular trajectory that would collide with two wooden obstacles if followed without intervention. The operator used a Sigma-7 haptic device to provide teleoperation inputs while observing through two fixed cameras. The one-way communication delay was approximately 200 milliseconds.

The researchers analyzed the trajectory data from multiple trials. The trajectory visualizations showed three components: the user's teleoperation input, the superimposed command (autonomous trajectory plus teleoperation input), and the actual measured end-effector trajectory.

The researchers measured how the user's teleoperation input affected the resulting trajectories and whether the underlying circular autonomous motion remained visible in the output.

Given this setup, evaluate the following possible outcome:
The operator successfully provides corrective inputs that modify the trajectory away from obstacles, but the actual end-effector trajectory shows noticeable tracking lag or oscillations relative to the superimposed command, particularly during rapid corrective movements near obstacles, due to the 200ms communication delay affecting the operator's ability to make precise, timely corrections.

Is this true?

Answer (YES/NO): NO